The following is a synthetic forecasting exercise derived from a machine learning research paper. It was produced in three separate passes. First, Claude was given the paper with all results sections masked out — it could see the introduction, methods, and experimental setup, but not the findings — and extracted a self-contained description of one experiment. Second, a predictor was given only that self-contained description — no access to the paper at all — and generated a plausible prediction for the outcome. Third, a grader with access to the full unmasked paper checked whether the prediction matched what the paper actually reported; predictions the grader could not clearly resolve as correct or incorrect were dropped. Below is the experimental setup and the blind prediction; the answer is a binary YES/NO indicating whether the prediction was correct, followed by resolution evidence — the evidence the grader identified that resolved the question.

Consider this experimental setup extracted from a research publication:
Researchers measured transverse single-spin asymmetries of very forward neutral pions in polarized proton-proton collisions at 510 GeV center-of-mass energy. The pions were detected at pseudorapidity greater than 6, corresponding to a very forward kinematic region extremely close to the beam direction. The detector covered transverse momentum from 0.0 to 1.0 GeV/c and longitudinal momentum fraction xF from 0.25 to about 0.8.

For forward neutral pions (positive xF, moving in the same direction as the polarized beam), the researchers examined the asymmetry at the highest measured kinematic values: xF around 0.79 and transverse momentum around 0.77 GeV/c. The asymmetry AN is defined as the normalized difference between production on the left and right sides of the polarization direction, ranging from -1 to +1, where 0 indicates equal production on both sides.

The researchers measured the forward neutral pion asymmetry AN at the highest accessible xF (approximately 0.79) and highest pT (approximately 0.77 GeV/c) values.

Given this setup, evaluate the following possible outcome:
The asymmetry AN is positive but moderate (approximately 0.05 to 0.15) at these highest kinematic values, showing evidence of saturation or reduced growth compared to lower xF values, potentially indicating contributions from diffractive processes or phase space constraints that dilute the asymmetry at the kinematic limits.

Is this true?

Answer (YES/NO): NO